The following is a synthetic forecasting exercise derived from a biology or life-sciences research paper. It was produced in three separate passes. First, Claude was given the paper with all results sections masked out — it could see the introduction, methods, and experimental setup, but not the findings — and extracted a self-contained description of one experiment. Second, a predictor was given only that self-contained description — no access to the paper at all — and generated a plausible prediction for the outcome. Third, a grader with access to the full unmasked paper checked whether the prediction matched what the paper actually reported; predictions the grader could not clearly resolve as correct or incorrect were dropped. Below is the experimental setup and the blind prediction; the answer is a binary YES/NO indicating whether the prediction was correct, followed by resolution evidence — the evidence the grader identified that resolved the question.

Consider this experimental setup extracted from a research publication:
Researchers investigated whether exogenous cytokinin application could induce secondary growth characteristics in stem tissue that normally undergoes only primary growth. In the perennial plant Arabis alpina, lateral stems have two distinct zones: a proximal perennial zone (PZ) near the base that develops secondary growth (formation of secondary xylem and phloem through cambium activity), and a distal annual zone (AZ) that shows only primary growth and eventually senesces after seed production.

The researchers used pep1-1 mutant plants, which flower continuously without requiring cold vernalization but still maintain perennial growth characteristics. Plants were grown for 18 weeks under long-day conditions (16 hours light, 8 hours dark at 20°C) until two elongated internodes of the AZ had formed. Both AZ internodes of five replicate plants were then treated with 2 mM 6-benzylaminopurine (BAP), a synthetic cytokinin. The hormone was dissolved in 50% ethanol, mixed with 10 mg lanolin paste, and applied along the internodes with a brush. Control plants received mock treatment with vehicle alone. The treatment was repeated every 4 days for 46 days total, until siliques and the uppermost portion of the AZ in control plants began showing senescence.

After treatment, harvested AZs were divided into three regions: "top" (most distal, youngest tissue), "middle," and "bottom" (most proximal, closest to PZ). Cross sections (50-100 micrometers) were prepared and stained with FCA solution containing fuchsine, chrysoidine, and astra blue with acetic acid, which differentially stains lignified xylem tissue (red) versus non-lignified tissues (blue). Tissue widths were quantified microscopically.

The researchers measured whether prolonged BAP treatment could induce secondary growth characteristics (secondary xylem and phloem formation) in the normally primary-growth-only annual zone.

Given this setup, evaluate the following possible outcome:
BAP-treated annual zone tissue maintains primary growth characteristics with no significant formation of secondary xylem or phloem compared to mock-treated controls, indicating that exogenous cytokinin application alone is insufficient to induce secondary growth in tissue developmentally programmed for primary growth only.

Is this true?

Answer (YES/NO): NO